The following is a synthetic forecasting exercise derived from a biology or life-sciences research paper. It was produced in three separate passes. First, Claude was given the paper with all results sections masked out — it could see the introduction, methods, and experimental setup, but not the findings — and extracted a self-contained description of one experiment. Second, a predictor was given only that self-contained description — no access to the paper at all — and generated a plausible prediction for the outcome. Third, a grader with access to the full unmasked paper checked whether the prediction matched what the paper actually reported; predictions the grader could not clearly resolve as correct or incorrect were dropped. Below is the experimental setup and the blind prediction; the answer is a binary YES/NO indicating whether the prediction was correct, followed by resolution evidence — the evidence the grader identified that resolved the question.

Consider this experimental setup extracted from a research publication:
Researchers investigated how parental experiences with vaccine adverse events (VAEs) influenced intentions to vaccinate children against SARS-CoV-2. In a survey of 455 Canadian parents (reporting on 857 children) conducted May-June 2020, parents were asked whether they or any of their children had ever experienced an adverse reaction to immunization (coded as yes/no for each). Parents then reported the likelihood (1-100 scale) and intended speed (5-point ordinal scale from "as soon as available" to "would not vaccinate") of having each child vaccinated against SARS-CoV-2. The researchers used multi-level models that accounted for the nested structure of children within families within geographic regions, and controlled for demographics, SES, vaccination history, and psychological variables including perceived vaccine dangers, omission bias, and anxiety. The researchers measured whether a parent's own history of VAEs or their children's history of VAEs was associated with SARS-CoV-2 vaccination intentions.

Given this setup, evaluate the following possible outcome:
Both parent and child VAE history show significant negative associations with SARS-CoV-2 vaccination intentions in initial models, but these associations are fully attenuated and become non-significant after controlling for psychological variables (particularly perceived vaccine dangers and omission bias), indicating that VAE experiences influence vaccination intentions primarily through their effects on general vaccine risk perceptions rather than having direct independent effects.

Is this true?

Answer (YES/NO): NO